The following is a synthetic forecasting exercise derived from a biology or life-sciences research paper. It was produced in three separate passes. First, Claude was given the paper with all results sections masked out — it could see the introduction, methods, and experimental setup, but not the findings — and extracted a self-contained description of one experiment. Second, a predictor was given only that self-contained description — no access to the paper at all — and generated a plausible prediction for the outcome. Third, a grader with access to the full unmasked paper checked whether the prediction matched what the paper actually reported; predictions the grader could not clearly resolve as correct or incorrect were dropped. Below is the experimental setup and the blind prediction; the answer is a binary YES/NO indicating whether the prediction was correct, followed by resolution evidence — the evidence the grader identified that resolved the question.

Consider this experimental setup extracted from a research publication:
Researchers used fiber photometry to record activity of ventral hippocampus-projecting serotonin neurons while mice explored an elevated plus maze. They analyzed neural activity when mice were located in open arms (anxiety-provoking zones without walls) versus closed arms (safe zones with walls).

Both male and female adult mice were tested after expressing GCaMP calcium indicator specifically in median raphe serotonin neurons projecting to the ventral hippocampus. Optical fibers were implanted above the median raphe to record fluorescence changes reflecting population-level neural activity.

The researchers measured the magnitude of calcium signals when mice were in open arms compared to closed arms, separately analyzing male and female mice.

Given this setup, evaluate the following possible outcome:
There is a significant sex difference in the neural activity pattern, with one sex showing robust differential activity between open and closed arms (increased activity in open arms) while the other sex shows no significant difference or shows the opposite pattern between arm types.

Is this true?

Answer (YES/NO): NO